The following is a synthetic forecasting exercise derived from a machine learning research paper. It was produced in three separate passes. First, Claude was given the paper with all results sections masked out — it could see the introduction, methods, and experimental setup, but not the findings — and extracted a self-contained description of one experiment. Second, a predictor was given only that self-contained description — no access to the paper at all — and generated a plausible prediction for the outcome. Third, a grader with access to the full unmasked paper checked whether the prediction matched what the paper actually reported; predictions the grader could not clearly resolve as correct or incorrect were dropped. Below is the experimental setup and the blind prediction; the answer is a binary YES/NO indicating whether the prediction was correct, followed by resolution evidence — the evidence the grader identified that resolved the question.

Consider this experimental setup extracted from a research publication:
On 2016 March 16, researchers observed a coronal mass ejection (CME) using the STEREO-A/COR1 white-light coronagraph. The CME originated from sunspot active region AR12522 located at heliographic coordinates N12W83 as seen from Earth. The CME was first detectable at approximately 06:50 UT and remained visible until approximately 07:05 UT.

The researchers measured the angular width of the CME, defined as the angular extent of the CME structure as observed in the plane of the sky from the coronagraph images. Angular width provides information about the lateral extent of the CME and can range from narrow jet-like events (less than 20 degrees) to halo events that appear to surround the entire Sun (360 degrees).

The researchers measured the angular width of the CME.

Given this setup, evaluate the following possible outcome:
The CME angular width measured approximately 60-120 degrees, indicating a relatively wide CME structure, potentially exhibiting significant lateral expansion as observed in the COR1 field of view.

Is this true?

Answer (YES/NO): NO